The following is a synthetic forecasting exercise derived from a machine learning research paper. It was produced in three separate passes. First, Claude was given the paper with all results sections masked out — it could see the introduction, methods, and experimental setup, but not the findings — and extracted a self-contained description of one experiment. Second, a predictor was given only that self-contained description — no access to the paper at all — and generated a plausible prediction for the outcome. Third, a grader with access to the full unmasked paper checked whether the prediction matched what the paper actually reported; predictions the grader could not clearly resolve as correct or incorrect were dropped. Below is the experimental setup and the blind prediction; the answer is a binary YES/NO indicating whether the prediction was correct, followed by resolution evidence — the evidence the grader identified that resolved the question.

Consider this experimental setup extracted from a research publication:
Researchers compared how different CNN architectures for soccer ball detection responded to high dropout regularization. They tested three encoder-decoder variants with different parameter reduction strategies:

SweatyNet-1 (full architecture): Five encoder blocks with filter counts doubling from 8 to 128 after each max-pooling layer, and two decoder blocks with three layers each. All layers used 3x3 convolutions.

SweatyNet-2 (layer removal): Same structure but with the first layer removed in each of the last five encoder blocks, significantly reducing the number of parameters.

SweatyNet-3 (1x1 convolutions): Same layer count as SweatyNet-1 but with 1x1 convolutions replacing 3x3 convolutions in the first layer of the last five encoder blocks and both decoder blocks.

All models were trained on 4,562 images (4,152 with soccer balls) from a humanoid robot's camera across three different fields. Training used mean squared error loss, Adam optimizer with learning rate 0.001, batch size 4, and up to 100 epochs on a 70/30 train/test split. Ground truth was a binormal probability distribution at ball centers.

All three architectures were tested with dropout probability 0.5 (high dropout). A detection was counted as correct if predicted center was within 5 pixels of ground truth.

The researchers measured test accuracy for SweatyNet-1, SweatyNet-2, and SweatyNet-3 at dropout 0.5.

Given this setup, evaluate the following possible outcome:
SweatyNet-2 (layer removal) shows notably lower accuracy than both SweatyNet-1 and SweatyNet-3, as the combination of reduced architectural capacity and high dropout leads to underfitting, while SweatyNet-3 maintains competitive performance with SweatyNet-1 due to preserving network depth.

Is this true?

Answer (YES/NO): YES